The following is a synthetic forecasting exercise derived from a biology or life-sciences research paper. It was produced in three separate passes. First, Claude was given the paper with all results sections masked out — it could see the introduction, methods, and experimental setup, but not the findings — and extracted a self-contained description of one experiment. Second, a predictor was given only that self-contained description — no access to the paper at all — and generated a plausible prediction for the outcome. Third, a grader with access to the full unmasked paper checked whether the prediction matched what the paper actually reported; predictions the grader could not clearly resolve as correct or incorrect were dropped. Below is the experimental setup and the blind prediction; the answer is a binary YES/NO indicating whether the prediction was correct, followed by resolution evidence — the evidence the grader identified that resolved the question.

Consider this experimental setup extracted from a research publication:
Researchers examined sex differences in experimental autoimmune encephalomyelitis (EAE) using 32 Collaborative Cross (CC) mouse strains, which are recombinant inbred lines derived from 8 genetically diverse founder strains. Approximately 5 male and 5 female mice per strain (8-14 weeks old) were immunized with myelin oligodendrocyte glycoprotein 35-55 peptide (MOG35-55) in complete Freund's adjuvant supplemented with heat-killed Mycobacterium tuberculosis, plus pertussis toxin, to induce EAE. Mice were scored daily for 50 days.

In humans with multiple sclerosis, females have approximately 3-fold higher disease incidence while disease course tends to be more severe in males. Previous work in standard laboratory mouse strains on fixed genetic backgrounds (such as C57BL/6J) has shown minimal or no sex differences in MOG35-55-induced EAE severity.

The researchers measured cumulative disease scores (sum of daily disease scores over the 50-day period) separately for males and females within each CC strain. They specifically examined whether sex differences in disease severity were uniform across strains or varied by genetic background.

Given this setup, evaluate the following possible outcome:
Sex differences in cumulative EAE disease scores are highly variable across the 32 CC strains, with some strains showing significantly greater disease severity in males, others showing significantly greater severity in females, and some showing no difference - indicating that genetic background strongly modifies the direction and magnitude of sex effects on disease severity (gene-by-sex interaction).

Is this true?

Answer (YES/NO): YES